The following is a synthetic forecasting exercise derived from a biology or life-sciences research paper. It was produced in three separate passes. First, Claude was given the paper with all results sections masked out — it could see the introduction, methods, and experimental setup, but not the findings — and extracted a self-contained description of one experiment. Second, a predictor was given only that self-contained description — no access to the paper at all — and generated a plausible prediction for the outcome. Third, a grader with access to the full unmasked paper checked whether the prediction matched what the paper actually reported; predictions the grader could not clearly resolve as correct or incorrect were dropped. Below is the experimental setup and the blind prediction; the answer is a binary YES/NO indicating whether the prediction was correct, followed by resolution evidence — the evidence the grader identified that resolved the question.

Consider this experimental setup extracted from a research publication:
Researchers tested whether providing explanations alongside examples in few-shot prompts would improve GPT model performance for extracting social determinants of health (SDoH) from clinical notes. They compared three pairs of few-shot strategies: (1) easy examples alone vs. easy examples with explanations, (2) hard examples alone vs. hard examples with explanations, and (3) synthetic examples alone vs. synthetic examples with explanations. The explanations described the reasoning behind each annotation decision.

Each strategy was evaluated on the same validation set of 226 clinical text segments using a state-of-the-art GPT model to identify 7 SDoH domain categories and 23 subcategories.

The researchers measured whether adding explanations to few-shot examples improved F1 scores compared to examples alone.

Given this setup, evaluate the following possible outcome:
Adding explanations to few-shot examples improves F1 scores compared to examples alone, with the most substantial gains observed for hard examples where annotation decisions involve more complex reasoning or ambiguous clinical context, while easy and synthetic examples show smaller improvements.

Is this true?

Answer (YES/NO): NO